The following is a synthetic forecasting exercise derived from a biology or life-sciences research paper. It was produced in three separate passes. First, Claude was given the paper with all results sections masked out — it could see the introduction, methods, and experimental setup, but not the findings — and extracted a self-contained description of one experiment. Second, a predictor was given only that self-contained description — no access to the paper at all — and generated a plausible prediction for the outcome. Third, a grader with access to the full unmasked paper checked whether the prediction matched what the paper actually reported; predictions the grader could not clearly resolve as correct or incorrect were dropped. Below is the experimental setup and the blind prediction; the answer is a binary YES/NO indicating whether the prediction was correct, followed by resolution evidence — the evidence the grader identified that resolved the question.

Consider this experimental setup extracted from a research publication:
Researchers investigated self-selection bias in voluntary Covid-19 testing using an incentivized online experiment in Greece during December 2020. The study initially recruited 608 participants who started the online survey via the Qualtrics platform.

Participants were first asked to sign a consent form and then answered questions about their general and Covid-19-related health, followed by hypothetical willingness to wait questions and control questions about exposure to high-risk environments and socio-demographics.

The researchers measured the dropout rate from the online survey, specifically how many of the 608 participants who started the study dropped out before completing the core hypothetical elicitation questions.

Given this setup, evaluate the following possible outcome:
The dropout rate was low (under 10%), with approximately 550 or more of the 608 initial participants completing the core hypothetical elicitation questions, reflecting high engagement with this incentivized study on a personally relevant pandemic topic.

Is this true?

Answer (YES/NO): YES